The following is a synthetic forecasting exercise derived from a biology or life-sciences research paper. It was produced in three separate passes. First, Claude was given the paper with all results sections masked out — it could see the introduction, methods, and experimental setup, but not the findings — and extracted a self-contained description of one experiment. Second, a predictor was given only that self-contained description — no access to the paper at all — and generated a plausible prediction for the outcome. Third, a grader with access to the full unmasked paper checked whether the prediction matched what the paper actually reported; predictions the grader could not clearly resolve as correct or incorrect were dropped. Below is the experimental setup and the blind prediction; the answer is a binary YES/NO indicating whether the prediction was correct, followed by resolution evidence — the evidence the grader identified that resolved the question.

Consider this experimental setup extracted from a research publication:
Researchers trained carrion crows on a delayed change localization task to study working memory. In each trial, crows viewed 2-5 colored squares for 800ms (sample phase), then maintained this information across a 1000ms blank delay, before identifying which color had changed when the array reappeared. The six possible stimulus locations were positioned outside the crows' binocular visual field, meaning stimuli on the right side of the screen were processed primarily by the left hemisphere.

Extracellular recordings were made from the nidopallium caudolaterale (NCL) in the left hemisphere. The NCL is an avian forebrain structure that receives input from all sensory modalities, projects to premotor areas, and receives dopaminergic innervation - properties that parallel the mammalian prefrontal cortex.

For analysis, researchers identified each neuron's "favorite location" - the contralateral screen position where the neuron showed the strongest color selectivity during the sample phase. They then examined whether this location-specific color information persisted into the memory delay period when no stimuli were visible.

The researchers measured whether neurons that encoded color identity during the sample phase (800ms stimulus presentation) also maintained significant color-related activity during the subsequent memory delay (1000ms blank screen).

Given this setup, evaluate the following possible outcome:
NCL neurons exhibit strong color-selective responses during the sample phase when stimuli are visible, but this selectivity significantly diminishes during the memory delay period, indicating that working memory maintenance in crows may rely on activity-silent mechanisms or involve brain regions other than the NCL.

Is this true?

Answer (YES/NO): NO